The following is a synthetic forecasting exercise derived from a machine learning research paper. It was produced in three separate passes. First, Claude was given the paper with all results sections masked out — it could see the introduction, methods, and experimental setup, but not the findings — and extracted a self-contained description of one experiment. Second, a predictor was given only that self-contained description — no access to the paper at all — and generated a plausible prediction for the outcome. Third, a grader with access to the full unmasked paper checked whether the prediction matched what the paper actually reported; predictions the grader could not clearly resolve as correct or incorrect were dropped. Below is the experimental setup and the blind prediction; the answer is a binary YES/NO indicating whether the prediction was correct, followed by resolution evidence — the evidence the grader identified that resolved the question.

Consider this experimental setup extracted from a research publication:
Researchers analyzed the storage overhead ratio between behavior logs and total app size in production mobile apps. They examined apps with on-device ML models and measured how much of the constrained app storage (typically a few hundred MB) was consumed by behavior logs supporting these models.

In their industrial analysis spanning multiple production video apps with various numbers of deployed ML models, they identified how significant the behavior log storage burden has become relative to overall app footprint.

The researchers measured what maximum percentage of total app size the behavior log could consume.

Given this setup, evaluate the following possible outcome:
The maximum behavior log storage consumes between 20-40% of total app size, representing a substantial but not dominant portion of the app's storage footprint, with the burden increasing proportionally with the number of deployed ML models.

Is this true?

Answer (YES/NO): NO